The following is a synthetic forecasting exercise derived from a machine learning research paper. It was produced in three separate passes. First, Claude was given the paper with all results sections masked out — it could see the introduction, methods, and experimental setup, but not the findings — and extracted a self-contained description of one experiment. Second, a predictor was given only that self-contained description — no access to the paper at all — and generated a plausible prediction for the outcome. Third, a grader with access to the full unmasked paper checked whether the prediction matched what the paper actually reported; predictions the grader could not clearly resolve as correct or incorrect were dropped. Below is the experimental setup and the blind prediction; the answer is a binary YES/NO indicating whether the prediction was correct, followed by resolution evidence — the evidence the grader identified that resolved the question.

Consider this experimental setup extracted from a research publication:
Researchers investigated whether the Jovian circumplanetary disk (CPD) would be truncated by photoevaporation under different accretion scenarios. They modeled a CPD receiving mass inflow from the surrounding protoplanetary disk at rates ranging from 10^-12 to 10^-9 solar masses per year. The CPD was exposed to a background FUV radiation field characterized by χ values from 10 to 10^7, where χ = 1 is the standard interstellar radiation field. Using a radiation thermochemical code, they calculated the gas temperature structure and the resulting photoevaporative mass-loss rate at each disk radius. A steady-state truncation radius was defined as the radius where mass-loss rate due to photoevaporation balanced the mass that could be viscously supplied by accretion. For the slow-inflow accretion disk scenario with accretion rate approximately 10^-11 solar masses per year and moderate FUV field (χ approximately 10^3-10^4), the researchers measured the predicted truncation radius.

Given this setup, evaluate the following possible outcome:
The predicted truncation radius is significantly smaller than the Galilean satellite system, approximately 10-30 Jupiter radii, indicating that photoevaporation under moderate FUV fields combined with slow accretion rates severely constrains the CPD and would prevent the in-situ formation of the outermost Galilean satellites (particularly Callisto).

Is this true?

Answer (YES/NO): NO